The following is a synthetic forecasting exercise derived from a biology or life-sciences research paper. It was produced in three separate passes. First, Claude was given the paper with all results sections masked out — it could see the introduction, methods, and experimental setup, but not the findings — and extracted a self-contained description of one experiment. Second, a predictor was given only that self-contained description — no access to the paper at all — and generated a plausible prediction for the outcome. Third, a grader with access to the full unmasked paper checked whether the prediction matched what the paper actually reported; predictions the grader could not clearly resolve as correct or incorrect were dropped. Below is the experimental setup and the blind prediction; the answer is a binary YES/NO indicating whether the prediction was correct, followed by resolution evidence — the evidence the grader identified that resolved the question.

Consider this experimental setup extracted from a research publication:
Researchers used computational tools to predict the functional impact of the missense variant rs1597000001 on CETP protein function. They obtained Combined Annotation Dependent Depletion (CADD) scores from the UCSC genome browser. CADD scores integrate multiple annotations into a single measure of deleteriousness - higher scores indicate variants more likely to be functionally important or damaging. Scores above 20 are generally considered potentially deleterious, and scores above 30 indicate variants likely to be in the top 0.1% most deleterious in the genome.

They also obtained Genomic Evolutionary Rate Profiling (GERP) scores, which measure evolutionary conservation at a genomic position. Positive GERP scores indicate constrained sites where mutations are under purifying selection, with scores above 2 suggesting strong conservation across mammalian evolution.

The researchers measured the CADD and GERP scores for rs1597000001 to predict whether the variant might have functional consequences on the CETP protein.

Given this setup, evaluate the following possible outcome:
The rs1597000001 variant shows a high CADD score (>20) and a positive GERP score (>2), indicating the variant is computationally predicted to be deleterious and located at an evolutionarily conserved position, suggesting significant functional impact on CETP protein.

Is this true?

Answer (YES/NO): YES